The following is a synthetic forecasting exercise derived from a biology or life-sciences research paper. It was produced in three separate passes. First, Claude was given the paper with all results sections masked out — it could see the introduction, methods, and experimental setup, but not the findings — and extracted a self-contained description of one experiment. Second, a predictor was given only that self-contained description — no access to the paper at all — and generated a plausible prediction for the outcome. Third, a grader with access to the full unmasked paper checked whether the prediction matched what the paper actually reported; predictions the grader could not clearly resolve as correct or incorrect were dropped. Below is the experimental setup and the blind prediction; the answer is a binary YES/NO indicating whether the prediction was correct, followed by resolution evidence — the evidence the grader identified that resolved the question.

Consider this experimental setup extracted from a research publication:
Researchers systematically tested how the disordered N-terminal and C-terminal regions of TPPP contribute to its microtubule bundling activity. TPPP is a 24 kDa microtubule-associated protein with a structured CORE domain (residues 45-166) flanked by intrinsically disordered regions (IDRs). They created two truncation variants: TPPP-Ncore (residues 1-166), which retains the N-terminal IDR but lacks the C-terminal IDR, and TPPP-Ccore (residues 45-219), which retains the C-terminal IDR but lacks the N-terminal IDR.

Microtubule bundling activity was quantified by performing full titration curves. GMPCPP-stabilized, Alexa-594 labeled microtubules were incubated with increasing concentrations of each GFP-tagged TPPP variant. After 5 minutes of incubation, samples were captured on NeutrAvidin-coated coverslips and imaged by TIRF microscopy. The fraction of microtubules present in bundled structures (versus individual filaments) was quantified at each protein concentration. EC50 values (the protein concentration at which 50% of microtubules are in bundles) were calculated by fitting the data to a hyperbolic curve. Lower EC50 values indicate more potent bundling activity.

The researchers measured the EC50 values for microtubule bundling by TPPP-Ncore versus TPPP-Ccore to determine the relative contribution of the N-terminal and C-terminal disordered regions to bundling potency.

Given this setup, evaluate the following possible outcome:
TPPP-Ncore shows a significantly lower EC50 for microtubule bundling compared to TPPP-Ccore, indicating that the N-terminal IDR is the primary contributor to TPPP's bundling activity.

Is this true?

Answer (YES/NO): NO